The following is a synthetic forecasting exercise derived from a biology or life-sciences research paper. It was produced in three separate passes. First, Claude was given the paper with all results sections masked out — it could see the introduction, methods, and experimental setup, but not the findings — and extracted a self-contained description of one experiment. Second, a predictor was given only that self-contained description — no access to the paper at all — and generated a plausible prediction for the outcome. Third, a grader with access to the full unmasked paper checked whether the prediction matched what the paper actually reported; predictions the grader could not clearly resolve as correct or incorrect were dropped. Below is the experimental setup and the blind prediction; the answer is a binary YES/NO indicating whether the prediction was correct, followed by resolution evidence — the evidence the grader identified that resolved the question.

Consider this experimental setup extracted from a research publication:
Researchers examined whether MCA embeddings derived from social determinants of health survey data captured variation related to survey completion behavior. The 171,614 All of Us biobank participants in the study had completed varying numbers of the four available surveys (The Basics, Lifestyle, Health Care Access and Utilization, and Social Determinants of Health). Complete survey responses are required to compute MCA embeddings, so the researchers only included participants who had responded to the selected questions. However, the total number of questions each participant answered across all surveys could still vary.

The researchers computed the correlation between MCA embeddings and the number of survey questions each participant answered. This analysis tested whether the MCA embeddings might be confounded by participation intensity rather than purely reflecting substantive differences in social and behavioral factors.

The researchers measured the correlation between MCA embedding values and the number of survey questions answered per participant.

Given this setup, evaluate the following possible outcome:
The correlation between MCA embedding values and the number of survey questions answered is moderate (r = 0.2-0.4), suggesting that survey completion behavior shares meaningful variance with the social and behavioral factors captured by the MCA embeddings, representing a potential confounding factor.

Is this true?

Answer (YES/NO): NO